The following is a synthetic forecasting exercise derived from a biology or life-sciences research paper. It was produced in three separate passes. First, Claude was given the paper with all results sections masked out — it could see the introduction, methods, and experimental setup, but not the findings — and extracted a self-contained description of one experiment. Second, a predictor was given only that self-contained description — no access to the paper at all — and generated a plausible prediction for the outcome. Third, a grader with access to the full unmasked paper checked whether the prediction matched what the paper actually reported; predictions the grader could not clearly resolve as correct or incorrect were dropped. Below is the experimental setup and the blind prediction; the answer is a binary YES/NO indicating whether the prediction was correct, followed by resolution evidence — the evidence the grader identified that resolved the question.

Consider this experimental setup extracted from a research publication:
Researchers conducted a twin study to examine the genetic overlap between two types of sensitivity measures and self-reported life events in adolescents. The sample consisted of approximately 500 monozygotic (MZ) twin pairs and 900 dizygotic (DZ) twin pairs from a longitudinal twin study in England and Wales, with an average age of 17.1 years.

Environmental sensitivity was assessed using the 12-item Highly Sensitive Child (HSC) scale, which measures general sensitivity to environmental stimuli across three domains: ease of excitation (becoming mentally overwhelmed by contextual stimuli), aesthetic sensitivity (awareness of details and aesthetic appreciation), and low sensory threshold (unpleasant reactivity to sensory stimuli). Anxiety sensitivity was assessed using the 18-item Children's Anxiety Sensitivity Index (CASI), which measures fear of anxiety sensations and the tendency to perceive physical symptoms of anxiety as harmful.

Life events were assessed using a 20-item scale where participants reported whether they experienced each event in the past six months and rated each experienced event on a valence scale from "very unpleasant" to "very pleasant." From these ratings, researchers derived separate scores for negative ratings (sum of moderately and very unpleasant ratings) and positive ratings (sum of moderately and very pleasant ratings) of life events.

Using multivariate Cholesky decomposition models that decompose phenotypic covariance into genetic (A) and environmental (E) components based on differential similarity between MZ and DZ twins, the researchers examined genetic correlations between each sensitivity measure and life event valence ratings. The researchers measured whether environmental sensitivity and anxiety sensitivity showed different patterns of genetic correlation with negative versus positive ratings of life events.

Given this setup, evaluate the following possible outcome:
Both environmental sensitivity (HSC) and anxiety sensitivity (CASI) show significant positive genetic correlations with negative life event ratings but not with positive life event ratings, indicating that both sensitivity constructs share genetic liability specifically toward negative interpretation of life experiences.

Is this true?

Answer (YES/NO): NO